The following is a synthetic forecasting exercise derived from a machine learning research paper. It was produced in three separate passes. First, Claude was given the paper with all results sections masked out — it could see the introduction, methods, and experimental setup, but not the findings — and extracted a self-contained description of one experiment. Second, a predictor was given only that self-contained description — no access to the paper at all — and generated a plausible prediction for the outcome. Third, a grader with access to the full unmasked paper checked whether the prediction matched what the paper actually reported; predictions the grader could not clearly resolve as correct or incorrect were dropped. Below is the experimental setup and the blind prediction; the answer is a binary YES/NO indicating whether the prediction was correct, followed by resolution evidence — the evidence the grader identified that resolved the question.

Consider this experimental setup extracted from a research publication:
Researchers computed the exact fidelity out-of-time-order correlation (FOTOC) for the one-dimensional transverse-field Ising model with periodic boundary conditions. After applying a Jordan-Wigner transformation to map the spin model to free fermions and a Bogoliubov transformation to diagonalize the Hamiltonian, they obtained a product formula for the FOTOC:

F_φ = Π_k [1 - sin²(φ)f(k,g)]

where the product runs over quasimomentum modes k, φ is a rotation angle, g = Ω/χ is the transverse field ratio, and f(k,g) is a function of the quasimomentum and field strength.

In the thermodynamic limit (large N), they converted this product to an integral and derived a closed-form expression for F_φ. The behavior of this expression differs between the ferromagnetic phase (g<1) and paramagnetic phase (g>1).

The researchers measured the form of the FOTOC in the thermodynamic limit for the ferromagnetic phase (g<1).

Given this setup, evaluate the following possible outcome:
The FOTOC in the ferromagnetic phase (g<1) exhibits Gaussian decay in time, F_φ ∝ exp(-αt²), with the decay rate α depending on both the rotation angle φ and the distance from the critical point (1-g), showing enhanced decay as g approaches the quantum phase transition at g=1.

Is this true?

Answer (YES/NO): NO